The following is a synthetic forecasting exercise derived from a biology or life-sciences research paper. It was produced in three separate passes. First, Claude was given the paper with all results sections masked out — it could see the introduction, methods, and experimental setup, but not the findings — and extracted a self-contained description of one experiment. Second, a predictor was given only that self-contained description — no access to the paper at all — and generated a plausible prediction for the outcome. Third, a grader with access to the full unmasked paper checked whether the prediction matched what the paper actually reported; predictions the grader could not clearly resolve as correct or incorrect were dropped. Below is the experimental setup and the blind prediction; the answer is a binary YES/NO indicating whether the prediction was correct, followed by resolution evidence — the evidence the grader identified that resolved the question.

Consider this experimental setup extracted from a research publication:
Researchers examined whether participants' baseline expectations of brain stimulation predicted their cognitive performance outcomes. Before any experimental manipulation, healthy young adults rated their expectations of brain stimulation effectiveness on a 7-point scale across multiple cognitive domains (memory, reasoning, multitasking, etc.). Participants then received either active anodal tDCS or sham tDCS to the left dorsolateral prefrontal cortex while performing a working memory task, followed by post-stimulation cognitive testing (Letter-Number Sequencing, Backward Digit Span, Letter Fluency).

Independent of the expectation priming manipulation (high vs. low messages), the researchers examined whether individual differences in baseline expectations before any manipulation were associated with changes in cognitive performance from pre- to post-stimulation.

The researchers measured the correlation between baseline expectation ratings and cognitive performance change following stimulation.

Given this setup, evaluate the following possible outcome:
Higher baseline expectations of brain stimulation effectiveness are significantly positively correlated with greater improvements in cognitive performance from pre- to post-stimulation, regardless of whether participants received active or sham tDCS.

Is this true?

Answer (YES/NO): NO